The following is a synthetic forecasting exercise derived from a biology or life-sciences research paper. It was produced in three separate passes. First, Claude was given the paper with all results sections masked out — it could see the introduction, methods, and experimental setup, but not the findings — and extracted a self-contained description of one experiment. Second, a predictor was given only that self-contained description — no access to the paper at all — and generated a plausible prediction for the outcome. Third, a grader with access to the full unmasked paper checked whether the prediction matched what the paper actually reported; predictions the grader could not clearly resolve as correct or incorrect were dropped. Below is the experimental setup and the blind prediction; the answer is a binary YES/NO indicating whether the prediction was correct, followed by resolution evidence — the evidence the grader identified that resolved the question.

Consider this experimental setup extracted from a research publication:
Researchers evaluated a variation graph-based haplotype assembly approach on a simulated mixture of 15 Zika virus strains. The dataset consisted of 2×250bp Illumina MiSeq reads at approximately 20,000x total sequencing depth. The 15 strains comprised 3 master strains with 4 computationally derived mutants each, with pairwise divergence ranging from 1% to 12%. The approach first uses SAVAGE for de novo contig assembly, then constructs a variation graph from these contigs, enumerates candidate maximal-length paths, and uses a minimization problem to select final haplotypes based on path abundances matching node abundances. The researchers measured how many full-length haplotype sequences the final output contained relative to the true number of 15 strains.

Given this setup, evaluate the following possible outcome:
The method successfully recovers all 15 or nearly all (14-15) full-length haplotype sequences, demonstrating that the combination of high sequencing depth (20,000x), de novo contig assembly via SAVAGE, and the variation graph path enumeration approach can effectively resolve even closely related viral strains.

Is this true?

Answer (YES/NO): YES